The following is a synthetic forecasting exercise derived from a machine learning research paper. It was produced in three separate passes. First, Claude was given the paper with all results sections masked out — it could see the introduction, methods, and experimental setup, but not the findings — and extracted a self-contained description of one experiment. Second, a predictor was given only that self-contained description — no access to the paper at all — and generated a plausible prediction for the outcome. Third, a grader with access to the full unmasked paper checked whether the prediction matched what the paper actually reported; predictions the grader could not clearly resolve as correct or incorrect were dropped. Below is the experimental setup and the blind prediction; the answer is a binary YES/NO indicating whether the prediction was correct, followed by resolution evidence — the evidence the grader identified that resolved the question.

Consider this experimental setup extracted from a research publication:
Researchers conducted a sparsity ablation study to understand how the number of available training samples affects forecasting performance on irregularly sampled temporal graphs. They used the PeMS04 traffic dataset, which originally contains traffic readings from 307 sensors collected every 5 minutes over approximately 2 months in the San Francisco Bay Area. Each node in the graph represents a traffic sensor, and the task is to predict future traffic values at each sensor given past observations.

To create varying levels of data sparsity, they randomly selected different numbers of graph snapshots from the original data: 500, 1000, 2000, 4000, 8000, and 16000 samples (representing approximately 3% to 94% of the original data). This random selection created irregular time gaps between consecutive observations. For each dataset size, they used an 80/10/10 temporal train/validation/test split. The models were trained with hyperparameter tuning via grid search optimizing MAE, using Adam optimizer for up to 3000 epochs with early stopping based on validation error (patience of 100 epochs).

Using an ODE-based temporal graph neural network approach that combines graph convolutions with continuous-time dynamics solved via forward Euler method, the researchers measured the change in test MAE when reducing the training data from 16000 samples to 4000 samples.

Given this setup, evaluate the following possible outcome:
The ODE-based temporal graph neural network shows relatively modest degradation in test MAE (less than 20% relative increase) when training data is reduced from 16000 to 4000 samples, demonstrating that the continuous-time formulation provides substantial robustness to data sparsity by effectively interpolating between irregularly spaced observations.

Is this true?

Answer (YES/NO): NO